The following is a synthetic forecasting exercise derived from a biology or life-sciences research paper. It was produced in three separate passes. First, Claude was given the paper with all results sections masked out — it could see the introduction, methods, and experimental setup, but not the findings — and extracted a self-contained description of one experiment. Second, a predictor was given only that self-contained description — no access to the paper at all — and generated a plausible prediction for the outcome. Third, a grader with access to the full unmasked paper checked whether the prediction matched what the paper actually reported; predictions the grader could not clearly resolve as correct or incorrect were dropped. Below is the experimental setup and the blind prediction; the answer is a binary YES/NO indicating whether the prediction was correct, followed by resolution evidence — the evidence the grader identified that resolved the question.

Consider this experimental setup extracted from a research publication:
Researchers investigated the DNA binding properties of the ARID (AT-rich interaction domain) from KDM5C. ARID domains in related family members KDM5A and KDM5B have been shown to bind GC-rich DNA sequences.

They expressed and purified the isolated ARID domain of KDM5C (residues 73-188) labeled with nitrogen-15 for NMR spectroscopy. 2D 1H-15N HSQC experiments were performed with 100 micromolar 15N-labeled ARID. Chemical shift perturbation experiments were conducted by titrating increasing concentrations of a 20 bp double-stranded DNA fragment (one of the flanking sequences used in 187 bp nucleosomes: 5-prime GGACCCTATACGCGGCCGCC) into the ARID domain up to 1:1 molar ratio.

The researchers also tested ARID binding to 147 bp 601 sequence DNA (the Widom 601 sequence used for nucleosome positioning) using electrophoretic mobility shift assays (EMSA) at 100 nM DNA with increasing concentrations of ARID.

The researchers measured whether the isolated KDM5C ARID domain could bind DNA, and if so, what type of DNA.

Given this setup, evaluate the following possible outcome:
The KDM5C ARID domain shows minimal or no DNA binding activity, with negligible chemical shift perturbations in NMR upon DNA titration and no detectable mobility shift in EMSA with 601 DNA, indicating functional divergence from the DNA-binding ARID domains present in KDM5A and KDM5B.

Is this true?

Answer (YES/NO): NO